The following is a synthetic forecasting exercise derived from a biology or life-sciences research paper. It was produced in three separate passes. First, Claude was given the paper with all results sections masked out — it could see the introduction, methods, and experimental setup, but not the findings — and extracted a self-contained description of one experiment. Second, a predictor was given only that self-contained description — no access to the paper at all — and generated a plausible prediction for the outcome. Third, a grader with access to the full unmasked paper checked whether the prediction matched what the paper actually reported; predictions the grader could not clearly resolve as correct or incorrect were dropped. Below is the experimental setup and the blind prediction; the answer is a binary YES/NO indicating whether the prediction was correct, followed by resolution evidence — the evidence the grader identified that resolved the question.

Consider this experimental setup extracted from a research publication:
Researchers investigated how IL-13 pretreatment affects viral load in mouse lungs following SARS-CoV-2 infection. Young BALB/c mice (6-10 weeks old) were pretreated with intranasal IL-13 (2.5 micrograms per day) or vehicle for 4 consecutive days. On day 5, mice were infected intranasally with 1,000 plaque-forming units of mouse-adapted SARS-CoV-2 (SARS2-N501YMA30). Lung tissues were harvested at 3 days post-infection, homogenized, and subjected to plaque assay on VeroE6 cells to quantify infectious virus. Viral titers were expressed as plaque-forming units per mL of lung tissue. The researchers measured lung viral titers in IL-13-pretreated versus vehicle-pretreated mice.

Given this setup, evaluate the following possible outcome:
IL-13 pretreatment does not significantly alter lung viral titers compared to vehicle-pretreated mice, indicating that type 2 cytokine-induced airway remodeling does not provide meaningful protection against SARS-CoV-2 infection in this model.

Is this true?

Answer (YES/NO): NO